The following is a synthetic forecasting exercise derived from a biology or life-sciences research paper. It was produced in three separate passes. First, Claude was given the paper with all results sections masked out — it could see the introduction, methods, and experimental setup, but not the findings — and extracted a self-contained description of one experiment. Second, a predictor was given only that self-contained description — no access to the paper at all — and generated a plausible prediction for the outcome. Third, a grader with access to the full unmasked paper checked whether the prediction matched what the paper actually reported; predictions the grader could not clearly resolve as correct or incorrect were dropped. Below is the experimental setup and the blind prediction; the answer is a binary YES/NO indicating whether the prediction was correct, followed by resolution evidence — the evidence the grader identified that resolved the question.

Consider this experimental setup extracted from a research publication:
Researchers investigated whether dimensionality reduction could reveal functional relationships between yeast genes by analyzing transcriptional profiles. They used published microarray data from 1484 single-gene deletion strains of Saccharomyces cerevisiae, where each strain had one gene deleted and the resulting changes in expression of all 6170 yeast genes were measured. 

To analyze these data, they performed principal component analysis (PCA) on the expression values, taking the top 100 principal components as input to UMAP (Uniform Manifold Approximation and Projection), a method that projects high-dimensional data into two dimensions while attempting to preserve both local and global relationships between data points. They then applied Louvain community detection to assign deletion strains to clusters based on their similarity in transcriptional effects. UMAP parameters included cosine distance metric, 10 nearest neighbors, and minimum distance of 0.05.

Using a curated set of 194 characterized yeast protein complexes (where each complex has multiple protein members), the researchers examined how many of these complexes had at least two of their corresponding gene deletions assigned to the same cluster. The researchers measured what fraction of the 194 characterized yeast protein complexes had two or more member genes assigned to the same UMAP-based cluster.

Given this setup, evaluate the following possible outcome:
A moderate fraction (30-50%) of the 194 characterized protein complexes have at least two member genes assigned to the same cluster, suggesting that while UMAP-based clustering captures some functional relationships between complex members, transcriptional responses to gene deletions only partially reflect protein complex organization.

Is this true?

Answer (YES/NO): YES